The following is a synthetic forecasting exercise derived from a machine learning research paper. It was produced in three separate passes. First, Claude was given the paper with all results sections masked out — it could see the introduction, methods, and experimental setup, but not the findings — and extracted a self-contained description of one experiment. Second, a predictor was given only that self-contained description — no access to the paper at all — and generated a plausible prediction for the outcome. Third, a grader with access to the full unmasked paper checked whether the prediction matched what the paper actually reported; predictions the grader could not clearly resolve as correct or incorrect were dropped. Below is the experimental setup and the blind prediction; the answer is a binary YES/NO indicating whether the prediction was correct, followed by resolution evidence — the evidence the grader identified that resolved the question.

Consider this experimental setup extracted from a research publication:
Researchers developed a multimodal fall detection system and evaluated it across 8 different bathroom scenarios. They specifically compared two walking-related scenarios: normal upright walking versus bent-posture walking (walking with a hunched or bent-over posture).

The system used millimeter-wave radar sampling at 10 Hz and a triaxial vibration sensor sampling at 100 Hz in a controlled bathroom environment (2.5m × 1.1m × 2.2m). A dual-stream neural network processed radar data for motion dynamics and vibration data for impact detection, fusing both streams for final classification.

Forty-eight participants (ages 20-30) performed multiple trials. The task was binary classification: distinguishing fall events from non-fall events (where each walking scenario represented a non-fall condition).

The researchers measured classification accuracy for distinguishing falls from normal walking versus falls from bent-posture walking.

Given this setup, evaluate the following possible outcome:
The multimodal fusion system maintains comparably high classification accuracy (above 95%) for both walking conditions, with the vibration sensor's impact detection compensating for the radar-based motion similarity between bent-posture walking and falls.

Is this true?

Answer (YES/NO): NO